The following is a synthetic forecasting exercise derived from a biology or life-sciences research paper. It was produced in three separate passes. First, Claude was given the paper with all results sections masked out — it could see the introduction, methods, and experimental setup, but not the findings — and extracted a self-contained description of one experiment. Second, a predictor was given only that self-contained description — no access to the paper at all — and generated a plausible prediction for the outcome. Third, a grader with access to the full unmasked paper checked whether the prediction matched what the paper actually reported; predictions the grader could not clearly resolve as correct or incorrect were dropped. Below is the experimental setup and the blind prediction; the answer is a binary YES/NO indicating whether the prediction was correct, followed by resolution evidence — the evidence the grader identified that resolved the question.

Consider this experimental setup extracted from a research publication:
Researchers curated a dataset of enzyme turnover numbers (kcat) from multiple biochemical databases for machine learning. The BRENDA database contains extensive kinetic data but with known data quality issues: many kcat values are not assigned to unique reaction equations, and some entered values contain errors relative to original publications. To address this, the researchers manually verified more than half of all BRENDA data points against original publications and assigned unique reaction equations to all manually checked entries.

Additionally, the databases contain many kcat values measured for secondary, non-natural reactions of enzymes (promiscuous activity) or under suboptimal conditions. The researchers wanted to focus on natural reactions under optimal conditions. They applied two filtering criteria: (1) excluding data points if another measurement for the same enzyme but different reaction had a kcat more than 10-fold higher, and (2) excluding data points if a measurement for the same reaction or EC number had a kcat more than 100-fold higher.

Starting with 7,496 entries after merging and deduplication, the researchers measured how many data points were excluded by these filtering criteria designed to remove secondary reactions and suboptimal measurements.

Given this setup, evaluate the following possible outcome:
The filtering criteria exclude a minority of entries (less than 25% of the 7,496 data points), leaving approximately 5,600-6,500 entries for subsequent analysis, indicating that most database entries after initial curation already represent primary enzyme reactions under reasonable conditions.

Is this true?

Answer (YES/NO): NO